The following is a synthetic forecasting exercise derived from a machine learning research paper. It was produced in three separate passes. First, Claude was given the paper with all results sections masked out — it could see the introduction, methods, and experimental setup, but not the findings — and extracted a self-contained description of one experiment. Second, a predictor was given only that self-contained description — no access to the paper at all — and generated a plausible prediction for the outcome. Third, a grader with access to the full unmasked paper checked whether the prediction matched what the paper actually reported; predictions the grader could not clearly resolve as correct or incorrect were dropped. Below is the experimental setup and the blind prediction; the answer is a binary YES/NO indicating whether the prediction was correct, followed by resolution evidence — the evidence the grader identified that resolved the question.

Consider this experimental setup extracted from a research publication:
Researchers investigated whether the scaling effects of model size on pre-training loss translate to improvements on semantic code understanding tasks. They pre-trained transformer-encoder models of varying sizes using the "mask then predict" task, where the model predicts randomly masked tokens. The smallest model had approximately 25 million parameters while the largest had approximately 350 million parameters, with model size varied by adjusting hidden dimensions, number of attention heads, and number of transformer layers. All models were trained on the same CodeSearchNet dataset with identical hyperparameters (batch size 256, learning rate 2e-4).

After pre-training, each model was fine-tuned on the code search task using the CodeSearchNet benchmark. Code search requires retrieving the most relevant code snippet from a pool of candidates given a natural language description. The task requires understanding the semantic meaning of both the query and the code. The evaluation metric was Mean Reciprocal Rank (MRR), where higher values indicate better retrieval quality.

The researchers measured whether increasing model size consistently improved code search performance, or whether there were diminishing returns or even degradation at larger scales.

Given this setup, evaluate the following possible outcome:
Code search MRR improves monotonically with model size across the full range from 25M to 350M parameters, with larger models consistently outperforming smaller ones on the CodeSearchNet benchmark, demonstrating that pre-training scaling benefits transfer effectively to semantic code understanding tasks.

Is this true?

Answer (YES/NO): YES